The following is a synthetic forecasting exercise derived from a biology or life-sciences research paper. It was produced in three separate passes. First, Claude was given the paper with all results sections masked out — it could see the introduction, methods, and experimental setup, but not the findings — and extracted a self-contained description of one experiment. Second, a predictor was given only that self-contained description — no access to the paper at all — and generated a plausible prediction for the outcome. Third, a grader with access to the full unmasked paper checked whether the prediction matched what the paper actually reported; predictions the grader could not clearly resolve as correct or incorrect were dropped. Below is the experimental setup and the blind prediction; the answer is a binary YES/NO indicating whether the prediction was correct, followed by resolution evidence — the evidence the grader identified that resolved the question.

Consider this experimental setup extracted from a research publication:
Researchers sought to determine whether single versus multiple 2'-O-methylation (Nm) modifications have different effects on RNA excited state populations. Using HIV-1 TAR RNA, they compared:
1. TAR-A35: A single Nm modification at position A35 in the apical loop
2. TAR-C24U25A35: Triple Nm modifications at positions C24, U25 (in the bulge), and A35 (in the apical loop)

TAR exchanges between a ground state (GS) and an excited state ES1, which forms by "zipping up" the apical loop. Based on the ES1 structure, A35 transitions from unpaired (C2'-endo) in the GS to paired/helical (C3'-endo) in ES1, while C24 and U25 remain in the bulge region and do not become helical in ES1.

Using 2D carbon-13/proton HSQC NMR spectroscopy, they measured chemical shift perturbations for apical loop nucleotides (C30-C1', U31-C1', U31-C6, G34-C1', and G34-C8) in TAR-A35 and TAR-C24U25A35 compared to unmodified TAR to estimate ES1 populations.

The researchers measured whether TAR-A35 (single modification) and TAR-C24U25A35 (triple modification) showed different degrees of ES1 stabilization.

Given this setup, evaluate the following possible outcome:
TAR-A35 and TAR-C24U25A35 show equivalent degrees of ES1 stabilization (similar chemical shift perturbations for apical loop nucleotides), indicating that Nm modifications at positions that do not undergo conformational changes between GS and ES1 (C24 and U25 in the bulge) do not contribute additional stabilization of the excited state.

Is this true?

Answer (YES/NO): YES